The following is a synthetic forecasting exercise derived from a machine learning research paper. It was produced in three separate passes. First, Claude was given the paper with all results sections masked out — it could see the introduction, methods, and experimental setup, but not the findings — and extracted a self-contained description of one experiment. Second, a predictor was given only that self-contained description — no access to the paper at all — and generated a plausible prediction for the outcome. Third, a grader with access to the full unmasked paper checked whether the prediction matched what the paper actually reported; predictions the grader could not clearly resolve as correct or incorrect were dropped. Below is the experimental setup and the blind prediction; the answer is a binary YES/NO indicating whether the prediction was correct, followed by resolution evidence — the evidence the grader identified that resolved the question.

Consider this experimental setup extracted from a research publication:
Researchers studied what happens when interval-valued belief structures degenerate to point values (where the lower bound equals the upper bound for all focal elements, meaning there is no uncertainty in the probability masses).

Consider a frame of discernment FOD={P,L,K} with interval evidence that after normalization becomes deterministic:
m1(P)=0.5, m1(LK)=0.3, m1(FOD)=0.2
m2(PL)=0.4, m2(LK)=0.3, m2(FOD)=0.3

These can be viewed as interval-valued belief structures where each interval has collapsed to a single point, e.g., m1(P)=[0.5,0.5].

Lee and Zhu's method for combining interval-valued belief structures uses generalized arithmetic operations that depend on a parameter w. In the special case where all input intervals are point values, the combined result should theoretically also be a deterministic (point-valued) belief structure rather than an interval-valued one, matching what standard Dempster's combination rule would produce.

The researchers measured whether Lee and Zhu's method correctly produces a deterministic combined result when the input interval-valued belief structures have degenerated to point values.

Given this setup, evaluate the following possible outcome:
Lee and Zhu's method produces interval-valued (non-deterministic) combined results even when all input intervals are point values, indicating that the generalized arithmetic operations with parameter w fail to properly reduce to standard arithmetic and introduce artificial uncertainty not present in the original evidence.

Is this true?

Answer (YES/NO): YES